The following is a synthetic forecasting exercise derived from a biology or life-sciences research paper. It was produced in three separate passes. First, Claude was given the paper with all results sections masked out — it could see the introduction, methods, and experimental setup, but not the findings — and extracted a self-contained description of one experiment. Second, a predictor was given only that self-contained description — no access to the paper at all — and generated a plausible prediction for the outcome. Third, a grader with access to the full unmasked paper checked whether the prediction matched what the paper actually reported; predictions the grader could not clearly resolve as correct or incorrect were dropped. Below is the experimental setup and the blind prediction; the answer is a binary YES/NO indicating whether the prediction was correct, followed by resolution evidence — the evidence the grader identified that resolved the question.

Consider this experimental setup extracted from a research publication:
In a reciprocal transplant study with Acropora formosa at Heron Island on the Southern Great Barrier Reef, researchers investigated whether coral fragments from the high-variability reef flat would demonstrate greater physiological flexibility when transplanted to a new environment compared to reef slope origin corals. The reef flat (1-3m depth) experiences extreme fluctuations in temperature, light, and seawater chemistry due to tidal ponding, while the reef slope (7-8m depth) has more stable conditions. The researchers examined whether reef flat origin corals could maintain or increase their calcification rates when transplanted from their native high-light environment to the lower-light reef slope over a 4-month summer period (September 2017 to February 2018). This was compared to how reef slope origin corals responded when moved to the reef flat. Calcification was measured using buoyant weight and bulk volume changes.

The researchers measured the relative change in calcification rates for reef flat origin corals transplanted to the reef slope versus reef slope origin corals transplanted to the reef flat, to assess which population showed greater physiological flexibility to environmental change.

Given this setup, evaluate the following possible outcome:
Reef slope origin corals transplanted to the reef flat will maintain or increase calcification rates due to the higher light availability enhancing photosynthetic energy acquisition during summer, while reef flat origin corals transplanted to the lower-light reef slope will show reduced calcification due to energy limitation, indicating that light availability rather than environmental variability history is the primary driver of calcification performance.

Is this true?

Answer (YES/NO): NO